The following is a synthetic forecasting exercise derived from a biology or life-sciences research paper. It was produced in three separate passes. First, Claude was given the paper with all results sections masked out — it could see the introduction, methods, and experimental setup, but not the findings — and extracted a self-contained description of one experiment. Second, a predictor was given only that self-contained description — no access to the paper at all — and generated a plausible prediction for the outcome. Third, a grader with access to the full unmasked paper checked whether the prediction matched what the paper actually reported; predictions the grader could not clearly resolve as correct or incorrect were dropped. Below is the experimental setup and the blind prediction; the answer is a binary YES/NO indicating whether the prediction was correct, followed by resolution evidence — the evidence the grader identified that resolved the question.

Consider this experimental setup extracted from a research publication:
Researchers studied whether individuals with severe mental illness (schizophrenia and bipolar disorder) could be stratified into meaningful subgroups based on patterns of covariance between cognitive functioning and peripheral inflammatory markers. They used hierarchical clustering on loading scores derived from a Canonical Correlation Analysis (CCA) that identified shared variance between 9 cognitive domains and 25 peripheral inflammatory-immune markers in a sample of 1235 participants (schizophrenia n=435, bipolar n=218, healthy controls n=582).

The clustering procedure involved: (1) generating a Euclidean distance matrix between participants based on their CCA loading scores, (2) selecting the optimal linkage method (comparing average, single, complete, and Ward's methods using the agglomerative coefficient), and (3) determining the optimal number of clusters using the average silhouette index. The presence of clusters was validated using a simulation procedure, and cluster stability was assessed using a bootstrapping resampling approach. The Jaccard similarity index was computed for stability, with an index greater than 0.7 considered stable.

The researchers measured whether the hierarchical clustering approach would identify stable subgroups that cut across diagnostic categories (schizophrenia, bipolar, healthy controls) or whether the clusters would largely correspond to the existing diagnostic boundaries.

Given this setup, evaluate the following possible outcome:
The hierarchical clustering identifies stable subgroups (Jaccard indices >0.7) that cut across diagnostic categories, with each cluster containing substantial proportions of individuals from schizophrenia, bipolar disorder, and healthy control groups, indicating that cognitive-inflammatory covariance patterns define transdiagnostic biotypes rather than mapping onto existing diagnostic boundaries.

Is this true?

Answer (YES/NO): NO